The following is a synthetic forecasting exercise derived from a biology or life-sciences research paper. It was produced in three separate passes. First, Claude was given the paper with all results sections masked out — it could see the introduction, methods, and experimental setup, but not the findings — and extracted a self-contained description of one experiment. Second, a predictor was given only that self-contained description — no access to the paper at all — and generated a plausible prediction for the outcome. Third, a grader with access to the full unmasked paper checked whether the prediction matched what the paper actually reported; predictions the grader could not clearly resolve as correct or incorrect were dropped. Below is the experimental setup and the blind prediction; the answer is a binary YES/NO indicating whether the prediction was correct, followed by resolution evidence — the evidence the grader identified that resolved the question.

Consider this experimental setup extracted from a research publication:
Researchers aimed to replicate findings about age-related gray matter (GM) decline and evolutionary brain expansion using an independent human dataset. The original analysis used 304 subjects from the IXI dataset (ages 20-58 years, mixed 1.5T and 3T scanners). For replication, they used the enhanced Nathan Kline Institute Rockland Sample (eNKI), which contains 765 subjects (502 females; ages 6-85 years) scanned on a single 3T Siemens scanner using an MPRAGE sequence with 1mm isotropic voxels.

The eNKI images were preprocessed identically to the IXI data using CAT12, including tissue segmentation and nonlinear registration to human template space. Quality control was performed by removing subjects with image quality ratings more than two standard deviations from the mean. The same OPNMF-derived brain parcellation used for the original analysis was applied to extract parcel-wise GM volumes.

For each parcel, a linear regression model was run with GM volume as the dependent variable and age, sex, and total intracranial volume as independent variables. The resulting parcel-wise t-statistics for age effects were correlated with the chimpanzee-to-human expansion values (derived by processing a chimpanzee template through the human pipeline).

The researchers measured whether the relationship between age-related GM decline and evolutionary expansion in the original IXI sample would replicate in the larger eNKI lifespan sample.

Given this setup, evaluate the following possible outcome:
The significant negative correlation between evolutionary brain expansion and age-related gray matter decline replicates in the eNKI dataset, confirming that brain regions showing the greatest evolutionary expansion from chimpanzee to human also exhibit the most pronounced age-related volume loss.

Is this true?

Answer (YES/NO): NO